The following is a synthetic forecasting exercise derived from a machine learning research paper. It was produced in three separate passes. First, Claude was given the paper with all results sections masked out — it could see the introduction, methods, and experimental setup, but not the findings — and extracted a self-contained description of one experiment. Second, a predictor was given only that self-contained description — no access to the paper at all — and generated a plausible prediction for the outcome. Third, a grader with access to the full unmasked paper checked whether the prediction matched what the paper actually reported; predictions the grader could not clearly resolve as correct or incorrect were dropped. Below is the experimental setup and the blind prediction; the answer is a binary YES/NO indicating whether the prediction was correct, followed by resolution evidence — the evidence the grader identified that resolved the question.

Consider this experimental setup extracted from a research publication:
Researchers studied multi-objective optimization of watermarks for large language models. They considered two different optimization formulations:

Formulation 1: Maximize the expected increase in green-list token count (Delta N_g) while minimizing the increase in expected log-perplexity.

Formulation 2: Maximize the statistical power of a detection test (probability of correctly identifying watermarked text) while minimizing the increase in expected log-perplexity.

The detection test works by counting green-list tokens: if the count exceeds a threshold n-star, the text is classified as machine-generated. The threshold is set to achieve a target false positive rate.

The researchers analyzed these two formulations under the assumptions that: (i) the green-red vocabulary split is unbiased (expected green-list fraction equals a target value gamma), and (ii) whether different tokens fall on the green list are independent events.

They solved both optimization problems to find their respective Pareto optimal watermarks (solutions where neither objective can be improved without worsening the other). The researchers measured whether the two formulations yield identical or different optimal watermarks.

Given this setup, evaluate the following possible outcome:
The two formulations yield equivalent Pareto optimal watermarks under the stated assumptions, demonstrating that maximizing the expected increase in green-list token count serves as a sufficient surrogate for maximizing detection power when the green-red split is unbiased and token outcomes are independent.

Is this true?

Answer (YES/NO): YES